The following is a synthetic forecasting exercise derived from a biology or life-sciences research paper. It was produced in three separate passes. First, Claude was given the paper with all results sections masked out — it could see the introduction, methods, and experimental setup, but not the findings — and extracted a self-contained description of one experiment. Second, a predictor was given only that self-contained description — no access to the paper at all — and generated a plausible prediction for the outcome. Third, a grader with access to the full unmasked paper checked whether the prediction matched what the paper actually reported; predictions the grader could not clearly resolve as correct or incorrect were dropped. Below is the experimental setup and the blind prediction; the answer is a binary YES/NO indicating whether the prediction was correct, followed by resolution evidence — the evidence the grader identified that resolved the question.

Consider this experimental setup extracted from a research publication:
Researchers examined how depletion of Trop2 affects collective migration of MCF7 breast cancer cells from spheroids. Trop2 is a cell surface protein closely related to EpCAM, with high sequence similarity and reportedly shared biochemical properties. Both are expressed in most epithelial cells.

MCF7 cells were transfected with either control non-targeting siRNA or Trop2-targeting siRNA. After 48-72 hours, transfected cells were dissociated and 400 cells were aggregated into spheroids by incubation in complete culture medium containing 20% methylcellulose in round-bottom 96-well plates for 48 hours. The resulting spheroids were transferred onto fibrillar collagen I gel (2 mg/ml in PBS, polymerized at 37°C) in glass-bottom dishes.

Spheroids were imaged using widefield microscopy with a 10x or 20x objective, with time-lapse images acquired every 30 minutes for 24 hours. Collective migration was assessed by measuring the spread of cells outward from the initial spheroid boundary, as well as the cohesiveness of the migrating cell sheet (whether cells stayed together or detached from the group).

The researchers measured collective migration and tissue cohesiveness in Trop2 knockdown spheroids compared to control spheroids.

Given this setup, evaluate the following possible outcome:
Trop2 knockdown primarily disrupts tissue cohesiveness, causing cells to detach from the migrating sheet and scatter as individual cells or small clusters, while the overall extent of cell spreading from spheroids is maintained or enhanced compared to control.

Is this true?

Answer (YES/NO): NO